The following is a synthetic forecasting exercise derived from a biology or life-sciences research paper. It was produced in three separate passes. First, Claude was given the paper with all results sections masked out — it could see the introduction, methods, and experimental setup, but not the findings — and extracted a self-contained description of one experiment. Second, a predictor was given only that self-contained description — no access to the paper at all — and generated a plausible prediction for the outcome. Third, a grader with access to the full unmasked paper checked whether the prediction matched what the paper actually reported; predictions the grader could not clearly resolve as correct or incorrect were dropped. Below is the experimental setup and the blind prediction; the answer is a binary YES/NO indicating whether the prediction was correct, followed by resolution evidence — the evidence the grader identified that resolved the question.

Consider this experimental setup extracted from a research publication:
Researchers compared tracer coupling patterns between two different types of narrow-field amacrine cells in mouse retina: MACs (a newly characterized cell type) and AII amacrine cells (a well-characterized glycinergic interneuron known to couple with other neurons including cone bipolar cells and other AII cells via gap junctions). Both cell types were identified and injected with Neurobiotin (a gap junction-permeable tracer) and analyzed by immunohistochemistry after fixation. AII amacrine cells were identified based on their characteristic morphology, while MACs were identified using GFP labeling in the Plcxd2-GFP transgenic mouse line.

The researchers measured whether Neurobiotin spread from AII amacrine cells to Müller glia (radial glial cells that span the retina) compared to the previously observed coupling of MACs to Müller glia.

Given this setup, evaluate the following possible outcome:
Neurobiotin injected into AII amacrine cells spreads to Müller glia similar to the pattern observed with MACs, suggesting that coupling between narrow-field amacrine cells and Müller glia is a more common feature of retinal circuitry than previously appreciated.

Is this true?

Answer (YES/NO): NO